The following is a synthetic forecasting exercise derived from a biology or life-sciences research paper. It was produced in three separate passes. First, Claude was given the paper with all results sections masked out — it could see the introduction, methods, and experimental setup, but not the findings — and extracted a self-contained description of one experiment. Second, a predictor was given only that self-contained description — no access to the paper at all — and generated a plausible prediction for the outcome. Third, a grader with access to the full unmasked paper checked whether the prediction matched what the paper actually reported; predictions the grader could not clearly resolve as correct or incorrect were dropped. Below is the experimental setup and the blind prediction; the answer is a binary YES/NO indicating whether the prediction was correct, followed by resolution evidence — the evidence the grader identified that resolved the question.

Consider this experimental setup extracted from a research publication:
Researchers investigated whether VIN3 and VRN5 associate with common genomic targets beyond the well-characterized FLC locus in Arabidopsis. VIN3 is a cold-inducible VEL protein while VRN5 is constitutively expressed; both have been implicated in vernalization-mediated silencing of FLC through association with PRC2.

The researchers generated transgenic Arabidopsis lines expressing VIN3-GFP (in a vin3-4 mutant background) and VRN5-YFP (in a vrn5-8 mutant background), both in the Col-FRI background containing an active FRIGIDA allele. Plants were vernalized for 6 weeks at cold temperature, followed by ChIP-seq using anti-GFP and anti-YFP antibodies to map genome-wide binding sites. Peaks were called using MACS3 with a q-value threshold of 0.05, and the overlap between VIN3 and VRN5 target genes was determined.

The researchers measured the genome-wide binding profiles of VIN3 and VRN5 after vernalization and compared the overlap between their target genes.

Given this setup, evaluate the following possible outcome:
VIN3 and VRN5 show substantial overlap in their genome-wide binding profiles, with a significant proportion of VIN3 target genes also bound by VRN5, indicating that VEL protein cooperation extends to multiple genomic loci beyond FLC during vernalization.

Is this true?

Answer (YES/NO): YES